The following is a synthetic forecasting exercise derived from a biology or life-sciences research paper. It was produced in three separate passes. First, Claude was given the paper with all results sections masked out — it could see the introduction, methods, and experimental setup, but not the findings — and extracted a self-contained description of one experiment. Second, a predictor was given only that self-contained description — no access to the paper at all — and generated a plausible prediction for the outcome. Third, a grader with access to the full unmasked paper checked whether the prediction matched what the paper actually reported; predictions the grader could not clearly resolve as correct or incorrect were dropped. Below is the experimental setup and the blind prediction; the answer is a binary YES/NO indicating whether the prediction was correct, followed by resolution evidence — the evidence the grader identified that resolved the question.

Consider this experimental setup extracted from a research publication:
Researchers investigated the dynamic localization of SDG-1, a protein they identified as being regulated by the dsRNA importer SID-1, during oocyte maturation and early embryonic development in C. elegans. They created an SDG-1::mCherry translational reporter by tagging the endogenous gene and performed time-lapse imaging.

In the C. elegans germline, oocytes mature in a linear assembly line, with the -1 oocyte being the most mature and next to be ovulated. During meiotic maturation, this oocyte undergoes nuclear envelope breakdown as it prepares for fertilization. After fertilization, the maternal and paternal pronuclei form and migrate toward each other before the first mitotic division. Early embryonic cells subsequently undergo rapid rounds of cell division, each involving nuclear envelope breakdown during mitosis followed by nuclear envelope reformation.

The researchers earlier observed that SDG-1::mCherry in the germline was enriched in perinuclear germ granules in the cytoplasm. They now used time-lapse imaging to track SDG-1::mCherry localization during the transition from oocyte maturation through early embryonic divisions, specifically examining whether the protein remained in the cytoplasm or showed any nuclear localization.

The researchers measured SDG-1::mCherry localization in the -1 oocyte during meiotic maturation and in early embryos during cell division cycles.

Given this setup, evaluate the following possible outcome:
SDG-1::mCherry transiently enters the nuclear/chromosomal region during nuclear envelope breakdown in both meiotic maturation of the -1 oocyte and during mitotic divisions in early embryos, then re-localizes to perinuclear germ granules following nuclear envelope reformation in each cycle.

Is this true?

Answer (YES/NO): NO